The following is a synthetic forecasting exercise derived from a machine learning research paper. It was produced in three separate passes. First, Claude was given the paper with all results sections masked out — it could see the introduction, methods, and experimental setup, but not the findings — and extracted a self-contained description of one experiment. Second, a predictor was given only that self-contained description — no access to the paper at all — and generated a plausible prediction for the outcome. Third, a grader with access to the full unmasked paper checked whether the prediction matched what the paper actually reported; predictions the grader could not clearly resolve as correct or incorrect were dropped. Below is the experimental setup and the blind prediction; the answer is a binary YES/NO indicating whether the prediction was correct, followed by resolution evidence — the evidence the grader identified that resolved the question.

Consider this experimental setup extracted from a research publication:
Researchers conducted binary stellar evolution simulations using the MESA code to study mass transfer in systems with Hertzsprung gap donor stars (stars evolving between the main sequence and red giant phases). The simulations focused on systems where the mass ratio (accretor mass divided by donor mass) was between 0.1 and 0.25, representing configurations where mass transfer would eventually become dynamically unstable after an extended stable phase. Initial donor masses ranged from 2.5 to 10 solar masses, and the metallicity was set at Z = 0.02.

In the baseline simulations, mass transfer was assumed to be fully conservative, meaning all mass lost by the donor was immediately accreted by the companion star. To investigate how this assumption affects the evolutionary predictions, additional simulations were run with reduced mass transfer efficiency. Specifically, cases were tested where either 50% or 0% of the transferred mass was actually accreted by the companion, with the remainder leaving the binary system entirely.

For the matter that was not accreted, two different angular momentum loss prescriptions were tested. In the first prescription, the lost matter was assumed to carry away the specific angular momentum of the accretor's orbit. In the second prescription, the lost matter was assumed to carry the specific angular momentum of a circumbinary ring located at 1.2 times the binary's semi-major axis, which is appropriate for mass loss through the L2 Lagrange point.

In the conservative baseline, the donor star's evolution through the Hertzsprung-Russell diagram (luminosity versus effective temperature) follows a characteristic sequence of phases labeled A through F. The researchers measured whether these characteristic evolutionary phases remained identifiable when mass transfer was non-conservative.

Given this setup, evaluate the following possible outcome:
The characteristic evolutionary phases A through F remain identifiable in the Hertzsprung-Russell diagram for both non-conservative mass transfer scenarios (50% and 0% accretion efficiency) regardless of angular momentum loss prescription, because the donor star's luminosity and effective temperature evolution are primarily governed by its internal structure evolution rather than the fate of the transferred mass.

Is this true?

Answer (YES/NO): YES